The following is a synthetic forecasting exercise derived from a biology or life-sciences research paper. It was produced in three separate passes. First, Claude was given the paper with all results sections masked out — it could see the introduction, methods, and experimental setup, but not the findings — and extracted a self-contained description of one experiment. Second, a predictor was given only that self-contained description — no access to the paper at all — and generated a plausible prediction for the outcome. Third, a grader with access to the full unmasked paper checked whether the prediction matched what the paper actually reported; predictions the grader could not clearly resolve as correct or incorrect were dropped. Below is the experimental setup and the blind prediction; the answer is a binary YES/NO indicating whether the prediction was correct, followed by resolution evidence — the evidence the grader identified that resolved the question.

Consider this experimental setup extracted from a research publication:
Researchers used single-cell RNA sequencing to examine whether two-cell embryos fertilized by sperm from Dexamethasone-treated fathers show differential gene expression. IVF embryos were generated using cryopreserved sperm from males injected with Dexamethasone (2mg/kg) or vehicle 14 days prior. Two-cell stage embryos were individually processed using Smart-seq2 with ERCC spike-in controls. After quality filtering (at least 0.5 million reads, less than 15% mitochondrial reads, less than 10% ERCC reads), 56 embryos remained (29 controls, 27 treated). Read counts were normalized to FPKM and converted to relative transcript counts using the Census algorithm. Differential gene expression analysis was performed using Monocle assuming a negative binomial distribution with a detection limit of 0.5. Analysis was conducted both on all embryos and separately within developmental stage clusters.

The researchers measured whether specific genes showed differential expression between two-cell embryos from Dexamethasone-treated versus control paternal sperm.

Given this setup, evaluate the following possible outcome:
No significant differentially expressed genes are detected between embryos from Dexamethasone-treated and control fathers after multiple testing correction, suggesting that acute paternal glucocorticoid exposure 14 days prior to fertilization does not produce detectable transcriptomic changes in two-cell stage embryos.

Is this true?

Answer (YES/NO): NO